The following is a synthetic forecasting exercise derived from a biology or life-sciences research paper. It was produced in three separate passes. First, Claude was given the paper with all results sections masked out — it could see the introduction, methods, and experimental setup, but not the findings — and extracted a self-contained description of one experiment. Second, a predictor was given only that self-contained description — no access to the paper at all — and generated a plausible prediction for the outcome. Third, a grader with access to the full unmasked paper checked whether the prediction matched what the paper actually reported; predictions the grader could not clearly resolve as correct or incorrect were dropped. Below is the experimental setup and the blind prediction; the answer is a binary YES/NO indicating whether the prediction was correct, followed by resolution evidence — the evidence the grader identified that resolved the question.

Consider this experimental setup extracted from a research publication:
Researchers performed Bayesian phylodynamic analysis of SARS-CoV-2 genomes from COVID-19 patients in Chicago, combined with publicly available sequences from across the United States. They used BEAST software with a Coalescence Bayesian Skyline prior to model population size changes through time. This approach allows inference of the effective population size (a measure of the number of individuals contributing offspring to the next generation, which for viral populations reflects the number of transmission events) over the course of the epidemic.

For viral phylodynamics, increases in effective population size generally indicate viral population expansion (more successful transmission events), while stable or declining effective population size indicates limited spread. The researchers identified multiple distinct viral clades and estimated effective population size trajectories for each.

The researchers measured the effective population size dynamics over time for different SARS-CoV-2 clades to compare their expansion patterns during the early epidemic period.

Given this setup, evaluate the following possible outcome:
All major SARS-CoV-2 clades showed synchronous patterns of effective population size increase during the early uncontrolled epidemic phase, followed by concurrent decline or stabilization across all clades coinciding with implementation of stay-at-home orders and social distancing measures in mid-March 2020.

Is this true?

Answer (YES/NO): NO